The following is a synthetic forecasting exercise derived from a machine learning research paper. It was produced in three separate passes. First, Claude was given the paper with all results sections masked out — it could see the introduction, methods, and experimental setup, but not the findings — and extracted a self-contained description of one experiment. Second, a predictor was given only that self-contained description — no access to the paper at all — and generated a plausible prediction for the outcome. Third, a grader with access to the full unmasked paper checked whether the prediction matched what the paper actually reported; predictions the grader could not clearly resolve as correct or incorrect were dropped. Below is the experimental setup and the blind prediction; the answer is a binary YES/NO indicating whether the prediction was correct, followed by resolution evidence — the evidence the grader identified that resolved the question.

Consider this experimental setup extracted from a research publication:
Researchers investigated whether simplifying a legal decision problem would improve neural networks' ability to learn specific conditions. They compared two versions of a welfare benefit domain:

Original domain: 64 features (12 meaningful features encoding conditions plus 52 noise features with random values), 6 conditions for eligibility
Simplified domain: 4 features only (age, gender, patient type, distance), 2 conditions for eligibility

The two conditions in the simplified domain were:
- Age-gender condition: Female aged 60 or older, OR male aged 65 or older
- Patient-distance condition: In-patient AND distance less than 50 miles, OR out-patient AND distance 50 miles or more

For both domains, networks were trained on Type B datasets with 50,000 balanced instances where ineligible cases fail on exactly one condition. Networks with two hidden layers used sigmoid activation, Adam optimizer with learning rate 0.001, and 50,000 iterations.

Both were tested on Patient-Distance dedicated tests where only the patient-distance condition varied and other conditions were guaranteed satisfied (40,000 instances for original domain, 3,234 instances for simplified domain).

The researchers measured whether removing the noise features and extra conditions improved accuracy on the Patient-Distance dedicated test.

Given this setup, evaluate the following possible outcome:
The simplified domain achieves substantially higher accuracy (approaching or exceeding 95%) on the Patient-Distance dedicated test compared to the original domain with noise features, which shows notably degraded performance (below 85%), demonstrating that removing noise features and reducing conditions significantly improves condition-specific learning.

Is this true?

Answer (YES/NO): NO